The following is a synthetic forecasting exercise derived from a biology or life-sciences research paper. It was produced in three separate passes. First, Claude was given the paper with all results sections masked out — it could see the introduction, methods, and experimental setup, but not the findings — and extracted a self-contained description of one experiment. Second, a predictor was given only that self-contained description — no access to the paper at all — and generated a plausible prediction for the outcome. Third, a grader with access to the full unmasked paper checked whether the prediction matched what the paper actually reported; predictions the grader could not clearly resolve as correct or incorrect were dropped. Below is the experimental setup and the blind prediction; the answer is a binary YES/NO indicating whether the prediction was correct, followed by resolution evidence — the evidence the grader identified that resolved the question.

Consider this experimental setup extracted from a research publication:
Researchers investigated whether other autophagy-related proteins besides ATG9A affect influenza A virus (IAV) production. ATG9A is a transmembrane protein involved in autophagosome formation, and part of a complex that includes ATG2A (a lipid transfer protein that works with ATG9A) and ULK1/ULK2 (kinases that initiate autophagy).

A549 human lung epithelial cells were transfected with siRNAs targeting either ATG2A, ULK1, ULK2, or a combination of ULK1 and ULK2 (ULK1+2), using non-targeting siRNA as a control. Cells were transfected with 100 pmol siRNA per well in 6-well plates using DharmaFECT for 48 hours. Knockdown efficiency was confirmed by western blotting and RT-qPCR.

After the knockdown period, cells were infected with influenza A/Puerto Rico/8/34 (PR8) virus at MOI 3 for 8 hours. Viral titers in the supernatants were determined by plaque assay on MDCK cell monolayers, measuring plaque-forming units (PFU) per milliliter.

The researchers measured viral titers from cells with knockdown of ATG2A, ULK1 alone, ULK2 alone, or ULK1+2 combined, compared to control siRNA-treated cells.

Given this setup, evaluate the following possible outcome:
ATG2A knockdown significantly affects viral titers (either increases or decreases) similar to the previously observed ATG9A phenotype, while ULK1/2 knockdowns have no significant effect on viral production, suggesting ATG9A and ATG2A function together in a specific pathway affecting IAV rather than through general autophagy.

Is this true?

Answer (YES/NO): NO